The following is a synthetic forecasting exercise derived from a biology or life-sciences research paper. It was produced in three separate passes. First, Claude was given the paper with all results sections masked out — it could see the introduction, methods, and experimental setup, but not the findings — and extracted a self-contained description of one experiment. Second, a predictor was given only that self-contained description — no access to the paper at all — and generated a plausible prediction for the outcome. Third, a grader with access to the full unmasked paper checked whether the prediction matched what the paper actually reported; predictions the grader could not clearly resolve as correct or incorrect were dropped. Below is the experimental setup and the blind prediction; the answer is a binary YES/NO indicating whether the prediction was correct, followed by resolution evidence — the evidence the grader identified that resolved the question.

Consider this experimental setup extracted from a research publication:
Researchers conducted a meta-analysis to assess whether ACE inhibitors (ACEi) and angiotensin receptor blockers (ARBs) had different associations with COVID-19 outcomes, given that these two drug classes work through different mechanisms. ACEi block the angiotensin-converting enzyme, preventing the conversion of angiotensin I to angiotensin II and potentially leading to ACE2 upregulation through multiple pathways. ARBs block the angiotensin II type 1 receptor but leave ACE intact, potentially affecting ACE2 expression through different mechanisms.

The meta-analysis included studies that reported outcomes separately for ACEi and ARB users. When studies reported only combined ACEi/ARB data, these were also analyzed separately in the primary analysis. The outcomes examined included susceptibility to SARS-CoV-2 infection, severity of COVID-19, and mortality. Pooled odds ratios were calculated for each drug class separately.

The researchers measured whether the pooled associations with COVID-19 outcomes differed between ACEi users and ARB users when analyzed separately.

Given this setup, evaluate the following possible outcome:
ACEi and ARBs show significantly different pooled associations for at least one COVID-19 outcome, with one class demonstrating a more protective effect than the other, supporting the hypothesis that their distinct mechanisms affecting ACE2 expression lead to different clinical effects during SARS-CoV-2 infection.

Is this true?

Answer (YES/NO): NO